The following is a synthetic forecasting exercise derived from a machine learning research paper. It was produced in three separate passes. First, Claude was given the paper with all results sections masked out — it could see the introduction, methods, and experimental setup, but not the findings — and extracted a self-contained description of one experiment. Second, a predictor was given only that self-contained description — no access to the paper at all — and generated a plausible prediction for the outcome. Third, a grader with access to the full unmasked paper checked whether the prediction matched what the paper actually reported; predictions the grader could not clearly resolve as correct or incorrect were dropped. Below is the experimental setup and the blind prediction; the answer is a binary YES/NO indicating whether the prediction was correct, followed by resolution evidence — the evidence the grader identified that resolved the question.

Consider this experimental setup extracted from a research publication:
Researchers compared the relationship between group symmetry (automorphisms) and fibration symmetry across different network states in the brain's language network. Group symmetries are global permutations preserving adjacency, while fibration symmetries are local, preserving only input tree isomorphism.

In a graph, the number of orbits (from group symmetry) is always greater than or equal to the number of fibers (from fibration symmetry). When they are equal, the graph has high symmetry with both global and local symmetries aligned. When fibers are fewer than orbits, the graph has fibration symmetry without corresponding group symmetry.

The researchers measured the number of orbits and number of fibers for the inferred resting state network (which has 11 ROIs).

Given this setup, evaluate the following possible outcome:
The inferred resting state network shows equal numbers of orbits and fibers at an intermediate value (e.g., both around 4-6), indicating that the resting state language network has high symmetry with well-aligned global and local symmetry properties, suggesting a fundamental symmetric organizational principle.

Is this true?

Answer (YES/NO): NO